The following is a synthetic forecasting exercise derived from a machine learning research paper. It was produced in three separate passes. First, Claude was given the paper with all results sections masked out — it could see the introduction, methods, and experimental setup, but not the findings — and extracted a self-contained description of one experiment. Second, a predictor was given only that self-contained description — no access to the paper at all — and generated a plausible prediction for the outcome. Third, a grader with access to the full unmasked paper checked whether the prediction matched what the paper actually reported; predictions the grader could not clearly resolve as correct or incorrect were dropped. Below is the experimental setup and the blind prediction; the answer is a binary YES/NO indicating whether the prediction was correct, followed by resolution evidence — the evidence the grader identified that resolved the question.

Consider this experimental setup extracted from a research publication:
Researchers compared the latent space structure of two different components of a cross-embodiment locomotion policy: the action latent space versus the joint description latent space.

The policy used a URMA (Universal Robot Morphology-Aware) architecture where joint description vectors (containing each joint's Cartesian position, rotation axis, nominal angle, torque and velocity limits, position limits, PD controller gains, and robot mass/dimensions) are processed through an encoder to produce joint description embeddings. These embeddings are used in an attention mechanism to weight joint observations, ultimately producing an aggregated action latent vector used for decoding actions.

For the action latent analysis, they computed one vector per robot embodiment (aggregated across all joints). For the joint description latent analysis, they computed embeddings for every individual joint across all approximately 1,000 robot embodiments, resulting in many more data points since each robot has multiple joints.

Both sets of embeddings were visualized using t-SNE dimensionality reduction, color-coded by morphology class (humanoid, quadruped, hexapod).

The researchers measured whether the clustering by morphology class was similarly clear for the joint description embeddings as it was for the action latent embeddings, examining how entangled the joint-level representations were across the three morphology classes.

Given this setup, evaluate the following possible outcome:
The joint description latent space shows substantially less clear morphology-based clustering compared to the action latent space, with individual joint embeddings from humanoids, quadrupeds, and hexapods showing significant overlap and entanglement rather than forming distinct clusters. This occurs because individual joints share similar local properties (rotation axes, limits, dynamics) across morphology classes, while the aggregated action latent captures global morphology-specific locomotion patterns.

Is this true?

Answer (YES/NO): YES